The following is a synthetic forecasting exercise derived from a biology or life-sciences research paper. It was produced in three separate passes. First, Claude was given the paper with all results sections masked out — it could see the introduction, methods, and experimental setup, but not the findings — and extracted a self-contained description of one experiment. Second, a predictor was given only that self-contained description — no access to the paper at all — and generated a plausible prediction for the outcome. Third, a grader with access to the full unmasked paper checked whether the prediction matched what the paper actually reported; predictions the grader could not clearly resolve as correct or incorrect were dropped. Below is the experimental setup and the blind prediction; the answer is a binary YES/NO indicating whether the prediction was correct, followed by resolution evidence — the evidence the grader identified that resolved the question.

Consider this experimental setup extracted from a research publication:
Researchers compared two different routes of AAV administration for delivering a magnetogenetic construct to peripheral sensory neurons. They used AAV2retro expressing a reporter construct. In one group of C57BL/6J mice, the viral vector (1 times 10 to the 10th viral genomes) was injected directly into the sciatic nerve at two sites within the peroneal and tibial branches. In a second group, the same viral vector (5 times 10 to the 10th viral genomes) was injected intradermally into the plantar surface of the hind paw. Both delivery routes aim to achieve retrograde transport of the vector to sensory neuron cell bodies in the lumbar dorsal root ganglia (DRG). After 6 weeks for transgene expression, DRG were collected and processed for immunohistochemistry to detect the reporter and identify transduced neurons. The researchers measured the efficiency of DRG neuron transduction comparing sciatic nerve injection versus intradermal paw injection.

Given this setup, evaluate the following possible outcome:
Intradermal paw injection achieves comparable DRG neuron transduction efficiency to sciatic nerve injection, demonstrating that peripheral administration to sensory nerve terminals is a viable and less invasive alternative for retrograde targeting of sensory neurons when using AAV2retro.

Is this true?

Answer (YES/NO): NO